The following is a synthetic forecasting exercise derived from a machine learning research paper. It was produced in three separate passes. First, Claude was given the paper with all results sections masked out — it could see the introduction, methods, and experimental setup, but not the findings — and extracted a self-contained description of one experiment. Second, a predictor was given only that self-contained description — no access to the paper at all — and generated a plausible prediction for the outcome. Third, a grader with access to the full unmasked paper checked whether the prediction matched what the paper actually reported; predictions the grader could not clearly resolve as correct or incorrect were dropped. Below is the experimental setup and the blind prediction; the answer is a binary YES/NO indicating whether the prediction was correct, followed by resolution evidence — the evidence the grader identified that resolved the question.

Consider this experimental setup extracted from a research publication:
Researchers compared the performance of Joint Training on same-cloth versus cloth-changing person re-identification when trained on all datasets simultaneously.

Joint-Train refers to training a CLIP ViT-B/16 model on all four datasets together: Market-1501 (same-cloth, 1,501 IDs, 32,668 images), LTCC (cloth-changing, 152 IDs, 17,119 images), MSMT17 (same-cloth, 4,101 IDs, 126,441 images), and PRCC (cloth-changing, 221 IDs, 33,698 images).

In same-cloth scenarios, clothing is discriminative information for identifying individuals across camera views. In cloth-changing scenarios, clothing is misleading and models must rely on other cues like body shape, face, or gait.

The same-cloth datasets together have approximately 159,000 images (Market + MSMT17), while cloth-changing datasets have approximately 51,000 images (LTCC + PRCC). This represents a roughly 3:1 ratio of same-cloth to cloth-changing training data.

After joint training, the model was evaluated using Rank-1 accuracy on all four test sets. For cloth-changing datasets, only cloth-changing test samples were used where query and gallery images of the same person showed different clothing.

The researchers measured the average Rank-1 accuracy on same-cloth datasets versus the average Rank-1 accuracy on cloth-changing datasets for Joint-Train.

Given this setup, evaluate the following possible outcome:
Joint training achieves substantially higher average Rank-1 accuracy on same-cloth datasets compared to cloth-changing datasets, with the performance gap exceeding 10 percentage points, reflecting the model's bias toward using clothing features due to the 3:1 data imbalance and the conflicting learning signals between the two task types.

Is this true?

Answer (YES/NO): YES